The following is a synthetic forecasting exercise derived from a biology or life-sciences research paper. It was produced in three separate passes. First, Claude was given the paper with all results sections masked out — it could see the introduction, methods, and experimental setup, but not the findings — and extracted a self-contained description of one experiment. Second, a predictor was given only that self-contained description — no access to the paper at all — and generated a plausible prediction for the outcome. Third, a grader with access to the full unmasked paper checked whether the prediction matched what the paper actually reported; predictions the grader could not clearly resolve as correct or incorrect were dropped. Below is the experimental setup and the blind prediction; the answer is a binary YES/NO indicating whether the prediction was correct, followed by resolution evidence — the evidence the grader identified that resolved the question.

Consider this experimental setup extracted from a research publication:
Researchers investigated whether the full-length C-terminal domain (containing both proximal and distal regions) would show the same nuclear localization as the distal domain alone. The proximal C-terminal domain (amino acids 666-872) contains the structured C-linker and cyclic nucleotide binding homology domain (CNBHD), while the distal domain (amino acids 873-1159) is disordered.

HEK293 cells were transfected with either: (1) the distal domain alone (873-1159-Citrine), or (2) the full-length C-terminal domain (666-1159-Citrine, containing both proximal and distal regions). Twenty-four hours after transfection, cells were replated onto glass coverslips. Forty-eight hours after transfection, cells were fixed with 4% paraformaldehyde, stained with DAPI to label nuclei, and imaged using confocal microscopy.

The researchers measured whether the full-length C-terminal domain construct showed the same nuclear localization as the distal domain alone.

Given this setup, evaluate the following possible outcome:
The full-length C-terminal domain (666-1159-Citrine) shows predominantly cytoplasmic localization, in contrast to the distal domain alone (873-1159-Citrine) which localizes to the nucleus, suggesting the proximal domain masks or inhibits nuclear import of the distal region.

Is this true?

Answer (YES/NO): YES